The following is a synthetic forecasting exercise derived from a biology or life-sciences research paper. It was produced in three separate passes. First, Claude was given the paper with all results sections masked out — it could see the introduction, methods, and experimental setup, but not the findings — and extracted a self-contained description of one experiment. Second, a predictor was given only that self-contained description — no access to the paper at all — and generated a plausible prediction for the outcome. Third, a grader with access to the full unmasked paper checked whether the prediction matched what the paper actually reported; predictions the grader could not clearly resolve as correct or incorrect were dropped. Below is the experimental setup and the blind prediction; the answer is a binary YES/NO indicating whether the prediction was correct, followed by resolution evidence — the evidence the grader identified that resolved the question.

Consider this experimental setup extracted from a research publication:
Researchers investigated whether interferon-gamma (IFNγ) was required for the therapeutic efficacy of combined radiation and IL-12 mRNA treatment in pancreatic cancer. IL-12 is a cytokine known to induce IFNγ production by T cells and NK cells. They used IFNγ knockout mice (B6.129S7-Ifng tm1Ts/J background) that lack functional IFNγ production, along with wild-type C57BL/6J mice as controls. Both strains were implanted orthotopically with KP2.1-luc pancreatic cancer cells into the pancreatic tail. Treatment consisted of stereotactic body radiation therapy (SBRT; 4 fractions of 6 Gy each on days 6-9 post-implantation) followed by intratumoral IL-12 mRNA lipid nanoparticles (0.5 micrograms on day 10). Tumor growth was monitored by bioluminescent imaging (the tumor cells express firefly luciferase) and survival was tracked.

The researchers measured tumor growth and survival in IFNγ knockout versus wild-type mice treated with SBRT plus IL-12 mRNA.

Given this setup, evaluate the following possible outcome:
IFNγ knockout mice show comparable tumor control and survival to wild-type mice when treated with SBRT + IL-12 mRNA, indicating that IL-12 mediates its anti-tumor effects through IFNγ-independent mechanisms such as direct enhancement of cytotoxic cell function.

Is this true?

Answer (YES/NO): NO